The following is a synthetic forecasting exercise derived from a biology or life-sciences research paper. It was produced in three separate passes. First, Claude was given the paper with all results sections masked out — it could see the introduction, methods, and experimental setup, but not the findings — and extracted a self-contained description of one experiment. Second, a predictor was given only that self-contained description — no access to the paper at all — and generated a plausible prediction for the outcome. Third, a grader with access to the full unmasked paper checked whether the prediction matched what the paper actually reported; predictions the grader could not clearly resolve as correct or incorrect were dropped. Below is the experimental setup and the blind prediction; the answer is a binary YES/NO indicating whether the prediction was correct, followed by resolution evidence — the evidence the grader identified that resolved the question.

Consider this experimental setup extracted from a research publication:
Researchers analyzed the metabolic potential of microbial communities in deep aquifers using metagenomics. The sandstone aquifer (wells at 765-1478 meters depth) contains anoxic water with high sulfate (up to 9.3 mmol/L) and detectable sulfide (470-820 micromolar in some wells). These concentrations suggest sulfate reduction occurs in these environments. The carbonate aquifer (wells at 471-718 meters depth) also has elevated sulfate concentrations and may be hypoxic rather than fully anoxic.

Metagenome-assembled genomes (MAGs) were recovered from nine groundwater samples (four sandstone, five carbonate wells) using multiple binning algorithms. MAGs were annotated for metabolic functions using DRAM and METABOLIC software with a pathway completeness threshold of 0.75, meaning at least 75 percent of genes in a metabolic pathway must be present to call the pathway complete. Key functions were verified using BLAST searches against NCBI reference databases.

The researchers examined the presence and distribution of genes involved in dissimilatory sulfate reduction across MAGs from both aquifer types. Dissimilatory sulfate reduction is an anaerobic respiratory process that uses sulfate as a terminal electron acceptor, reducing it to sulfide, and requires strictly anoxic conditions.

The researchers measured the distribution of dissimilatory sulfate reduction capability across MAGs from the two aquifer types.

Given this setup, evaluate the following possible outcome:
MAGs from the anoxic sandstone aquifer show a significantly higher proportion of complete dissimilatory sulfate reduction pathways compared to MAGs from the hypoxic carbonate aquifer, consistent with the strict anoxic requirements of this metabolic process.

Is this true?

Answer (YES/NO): YES